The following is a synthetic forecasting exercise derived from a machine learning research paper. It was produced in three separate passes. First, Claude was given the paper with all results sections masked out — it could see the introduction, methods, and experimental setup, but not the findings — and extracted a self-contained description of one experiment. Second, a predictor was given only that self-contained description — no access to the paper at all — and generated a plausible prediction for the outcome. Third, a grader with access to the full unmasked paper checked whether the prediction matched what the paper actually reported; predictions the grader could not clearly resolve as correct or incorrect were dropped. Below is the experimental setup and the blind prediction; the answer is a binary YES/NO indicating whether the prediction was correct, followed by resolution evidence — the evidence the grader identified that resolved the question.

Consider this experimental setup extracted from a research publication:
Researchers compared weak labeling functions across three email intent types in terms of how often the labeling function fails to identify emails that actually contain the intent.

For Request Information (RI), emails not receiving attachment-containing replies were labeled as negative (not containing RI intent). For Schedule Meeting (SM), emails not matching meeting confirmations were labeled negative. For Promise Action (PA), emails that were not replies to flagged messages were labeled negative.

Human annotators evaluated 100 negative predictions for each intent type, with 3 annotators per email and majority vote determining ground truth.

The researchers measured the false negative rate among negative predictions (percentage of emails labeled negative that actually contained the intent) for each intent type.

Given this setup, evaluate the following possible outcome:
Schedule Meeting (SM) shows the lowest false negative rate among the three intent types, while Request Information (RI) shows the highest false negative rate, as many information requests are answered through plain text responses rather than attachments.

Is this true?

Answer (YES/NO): NO